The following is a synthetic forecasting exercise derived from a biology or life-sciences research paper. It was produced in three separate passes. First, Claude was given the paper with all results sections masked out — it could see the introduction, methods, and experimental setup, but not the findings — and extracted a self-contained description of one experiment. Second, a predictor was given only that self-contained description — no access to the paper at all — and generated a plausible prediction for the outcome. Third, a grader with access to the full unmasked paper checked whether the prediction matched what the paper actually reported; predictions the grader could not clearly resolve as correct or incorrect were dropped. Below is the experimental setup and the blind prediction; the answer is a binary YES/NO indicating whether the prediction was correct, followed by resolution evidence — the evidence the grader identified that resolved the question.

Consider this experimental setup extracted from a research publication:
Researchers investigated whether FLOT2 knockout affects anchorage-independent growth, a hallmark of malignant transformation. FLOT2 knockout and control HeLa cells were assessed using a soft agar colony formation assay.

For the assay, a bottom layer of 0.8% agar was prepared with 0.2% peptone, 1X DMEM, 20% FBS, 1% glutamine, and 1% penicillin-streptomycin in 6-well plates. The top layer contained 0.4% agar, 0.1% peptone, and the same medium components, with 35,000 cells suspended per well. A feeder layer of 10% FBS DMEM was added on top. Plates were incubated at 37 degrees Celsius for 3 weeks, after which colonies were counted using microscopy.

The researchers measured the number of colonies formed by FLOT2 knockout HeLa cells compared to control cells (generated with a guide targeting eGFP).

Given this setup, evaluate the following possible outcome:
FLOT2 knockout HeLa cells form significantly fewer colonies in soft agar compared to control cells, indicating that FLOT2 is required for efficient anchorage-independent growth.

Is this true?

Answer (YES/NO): NO